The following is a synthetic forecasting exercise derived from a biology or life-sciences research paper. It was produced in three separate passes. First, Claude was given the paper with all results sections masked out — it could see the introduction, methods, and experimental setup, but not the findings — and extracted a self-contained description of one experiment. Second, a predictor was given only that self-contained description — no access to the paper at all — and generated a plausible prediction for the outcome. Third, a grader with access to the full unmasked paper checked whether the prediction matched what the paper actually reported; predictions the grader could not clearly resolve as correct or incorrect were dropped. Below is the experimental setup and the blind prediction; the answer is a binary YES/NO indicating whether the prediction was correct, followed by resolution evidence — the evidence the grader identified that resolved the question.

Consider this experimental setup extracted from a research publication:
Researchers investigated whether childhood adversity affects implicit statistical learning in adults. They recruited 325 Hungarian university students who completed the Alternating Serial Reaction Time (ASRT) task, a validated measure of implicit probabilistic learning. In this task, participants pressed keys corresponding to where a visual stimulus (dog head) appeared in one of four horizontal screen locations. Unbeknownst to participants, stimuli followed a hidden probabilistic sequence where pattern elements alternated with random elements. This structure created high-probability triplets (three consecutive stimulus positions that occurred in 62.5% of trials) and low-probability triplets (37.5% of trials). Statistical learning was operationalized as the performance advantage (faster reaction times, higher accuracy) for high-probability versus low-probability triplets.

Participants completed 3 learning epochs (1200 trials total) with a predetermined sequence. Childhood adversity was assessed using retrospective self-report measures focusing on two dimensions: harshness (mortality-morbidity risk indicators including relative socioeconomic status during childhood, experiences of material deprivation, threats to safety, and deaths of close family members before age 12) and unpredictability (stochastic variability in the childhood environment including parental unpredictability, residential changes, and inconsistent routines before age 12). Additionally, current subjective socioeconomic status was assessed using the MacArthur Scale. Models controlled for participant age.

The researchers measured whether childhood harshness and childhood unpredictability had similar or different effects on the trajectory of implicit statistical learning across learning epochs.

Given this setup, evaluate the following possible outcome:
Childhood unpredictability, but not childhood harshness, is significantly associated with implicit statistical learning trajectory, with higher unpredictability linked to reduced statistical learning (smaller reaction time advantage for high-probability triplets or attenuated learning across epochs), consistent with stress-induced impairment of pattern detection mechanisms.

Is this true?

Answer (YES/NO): NO